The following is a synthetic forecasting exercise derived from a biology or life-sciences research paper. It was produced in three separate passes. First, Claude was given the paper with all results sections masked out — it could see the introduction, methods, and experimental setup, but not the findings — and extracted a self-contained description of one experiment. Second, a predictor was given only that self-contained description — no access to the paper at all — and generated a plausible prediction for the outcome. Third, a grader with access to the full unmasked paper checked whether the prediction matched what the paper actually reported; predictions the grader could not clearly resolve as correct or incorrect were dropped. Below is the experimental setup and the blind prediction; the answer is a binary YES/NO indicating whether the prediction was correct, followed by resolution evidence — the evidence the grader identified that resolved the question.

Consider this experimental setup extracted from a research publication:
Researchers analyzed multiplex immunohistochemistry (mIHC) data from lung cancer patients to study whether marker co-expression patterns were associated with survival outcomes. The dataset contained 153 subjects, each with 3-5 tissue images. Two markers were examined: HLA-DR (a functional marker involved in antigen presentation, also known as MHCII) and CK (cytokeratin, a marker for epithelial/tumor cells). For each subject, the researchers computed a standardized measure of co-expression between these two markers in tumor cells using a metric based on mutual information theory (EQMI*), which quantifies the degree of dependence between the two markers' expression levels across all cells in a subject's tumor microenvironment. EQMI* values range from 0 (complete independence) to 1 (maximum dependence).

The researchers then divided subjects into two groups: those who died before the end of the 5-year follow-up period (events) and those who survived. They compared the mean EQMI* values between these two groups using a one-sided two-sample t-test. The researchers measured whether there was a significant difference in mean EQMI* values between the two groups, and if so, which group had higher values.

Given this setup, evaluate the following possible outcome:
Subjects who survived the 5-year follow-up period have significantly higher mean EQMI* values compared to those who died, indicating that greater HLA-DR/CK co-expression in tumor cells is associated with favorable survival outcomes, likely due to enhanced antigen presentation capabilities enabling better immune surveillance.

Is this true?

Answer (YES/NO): YES